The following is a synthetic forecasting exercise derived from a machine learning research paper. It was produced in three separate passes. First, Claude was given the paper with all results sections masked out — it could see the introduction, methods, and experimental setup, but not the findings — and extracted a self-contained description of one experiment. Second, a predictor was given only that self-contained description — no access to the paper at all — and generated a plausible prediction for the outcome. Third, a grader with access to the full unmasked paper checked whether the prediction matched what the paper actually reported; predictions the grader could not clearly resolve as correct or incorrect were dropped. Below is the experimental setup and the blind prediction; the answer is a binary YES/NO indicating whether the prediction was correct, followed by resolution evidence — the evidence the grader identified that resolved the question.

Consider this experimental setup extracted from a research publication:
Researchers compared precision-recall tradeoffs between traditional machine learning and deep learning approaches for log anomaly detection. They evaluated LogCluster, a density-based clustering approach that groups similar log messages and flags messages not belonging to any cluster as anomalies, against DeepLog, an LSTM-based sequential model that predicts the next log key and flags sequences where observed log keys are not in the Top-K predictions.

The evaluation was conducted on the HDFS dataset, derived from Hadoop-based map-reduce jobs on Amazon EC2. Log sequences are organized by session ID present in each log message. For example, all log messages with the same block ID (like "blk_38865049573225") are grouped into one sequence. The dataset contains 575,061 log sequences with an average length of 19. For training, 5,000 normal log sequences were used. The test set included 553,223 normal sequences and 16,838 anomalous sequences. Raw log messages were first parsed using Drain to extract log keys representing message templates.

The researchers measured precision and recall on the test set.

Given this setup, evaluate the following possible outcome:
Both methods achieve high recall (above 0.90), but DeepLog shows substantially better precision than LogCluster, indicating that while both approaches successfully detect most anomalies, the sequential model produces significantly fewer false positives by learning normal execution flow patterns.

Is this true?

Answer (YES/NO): NO